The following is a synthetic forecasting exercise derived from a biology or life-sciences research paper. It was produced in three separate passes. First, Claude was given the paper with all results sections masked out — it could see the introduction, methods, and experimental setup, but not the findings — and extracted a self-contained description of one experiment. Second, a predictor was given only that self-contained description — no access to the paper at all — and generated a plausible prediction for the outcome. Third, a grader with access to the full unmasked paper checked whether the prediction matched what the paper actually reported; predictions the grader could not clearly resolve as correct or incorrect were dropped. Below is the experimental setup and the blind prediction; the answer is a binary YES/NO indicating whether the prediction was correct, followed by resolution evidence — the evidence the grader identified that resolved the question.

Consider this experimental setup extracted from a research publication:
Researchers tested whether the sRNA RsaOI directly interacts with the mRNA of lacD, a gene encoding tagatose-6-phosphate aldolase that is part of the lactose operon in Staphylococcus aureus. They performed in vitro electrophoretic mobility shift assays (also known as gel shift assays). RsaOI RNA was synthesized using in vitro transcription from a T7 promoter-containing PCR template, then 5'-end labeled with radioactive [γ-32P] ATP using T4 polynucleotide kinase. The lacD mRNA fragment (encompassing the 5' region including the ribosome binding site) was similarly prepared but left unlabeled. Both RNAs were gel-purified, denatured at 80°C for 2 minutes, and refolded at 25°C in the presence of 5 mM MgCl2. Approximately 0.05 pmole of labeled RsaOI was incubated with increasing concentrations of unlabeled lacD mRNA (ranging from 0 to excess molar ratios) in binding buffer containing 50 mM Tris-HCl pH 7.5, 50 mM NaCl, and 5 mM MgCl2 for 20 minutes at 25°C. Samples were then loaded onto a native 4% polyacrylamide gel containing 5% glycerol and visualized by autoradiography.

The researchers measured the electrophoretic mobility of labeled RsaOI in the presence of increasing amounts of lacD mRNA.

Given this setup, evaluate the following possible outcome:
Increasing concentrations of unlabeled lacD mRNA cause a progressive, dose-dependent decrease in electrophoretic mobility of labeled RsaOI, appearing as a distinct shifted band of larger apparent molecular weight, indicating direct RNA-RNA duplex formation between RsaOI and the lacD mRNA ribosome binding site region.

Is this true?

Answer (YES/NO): YES